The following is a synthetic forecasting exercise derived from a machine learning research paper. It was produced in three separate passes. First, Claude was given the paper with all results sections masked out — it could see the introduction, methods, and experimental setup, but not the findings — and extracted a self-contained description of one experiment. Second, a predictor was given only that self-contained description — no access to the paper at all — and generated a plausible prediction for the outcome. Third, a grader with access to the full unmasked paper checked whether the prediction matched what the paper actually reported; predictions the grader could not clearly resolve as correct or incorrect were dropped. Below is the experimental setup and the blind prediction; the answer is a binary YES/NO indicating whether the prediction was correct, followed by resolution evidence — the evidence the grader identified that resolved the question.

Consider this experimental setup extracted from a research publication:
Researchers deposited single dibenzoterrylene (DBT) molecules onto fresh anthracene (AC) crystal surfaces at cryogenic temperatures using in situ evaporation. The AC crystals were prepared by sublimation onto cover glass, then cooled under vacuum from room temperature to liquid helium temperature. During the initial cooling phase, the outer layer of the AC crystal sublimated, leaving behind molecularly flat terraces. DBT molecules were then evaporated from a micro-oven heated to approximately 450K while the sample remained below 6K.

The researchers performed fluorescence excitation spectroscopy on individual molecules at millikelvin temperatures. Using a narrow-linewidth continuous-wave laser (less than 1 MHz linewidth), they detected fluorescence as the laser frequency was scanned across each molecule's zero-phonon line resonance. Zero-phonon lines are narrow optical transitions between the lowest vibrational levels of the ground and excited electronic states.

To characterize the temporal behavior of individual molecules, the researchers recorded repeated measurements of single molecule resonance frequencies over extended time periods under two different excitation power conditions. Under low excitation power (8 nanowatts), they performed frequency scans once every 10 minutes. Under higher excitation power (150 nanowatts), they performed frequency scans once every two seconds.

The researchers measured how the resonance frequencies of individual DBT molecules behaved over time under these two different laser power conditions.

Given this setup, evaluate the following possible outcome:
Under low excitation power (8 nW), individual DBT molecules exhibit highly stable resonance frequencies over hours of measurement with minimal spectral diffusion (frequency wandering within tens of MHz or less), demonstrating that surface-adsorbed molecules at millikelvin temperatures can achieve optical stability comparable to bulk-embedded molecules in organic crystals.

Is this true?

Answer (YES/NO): YES